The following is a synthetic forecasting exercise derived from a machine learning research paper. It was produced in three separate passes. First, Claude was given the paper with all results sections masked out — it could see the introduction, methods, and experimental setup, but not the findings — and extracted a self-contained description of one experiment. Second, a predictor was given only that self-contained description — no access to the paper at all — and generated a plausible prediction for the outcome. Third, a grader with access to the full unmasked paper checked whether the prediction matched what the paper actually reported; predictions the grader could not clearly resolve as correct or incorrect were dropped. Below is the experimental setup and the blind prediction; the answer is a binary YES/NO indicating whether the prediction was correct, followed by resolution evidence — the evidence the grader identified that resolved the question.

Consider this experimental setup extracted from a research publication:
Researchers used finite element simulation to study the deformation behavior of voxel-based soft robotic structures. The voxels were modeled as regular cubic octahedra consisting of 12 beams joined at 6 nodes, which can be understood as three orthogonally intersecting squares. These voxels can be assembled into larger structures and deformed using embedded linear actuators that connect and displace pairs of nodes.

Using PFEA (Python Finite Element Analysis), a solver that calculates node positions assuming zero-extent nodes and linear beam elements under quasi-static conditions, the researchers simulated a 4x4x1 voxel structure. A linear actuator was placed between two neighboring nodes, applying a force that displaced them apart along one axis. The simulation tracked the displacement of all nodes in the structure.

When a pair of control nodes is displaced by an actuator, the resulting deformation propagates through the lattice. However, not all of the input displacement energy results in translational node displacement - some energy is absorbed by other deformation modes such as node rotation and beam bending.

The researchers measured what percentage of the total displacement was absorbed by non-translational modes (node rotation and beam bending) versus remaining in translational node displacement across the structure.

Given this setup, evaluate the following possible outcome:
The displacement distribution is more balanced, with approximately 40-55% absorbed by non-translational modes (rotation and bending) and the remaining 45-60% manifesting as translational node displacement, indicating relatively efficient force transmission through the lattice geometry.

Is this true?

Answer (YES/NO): NO